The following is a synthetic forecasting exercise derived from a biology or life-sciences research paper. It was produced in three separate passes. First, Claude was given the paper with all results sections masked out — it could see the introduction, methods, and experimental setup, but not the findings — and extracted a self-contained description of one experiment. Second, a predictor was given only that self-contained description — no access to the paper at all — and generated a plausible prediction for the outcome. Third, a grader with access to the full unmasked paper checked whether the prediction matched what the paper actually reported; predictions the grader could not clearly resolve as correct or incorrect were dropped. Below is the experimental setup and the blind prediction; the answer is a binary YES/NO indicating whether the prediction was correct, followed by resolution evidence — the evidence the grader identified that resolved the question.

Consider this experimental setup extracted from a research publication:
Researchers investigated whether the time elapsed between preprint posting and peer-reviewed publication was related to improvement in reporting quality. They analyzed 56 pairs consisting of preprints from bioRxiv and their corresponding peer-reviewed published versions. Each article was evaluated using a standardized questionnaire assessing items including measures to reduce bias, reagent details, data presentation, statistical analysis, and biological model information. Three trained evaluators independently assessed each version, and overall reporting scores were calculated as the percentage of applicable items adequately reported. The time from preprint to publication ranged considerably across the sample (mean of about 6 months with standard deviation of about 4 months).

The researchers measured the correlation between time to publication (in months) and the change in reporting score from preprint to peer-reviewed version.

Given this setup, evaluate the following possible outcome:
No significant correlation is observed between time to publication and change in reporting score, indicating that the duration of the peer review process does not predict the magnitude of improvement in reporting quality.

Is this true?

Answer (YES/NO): YES